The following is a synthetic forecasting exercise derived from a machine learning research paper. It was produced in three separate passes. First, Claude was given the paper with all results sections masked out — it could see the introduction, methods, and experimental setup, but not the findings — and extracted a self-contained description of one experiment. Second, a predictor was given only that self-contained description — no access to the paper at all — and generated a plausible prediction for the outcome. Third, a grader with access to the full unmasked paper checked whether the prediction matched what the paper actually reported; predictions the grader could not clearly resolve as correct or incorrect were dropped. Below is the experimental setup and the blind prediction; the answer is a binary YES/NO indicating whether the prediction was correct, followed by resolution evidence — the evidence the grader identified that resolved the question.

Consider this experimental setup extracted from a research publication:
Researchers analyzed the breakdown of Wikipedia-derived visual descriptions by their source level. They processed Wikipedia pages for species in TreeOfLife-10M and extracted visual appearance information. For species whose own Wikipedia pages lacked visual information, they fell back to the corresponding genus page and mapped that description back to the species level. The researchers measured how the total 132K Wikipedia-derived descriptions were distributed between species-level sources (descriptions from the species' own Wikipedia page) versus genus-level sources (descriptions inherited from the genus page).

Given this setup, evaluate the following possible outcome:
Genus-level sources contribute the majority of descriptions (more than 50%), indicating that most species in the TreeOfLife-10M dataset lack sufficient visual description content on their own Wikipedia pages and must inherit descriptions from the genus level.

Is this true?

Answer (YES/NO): NO